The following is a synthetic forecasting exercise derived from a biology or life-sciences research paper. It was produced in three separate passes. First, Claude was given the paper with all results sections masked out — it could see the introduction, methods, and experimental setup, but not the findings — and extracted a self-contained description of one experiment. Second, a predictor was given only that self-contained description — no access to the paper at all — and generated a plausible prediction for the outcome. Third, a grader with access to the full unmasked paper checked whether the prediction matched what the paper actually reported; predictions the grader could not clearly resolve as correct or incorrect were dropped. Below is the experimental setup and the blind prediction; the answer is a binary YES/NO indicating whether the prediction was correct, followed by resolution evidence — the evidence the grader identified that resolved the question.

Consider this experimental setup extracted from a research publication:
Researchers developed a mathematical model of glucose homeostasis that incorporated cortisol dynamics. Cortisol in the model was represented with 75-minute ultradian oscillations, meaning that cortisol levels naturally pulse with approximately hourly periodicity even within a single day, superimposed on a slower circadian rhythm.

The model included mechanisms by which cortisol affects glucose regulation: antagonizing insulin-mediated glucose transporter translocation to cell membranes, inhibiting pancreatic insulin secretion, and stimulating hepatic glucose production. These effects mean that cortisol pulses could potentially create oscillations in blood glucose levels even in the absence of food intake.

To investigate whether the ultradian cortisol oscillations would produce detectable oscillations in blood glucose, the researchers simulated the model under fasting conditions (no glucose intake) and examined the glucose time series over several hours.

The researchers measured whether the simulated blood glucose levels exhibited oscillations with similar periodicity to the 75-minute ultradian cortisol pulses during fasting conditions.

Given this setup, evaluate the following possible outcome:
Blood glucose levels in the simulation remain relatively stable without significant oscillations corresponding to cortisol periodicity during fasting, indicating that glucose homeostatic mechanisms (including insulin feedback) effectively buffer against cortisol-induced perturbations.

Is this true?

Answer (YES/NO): NO